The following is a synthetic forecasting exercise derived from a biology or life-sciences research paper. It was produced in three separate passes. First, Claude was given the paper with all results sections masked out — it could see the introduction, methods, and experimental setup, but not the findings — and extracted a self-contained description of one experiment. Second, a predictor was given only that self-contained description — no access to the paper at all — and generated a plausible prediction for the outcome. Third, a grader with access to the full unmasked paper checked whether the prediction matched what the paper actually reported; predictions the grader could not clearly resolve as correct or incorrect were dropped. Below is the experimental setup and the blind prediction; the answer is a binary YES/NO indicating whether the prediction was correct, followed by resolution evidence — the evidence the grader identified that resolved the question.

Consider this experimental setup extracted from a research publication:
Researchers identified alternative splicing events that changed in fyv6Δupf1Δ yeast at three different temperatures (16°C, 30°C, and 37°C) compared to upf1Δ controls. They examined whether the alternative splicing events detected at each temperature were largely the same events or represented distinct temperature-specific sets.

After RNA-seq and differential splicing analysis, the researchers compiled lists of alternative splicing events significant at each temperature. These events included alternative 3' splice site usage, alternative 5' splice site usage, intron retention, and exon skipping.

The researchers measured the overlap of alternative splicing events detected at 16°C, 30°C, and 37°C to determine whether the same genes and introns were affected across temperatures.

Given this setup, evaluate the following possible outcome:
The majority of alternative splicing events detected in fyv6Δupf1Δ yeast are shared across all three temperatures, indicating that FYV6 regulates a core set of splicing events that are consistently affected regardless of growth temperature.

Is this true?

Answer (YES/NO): NO